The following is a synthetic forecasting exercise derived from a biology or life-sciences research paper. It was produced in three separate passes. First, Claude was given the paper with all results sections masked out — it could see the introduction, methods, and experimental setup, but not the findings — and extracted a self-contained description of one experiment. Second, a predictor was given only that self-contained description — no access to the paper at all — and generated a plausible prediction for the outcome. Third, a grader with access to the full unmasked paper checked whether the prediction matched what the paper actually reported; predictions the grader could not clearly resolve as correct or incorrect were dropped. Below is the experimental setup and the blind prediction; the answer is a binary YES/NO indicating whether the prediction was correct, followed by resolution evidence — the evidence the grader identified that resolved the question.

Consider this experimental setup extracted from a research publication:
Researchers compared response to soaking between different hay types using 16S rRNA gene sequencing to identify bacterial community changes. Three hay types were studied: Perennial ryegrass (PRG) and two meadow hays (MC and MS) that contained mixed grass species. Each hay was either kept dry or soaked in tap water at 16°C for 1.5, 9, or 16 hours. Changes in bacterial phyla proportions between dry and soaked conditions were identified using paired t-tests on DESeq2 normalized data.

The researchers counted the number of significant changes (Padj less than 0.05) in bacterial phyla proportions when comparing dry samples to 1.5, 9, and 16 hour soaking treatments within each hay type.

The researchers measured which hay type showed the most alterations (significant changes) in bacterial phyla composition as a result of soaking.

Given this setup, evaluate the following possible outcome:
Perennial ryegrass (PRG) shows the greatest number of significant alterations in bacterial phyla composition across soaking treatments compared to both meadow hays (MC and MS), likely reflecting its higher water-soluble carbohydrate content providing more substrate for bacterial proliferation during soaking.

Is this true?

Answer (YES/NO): NO